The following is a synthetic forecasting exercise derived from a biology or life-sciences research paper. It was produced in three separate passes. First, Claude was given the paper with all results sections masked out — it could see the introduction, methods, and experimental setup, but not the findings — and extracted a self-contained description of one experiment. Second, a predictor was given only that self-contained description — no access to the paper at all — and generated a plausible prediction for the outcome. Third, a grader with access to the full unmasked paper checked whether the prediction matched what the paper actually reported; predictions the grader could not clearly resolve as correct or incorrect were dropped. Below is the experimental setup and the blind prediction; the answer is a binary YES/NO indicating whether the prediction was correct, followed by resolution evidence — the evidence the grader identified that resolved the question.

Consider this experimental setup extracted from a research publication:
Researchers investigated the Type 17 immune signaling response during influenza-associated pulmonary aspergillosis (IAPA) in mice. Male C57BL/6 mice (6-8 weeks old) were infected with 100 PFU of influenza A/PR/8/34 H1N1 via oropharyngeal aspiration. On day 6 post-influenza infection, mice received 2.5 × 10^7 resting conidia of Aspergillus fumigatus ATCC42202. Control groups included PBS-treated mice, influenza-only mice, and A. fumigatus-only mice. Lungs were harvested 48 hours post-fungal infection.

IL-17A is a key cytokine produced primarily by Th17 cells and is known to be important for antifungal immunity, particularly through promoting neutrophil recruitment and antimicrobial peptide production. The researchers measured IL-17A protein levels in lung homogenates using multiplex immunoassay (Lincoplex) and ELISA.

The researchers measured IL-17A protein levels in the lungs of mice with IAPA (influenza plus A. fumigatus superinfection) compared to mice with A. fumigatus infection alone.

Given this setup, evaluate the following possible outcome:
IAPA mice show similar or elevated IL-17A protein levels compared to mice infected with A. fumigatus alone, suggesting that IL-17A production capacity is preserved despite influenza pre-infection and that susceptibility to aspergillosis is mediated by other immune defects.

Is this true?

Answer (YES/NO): NO